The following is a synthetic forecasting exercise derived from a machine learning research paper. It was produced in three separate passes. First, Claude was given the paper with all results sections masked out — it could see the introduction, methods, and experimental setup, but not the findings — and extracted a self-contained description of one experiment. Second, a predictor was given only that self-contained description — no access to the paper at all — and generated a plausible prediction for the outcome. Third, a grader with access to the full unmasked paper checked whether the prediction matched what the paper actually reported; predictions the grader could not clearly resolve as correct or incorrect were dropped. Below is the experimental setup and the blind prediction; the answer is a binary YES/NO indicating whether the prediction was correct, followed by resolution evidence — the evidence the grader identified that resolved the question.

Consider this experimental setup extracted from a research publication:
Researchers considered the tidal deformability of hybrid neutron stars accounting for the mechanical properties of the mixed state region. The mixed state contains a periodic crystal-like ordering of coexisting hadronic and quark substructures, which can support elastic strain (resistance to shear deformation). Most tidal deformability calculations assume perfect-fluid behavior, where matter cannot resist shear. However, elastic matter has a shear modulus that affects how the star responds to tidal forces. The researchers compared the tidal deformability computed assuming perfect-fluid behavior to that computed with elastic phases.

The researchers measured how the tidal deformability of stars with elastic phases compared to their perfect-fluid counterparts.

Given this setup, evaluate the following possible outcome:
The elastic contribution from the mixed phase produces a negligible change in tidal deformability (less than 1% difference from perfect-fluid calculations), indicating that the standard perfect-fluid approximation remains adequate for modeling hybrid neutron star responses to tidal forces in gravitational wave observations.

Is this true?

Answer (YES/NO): YES